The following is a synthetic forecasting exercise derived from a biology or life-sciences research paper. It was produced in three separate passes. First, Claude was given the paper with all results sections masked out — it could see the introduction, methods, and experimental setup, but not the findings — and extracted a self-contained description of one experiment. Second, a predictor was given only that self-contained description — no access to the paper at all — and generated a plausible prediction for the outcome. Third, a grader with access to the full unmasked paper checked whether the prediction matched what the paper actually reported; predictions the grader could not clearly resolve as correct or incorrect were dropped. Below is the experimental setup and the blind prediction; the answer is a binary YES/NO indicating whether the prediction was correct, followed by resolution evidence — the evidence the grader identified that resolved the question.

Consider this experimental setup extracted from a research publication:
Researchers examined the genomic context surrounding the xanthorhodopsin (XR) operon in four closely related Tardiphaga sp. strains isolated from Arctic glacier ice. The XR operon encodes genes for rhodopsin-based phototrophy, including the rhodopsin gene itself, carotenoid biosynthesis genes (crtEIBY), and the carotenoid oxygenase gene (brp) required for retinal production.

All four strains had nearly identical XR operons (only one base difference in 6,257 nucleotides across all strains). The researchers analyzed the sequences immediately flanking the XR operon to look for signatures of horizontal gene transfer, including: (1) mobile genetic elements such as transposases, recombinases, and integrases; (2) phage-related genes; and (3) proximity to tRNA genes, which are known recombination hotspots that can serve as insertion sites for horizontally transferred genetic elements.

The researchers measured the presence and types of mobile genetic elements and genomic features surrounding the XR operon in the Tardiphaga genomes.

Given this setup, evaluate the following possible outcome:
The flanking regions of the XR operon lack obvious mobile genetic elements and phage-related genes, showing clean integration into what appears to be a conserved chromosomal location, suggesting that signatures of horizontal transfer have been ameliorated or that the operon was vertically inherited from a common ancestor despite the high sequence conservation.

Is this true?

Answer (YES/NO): NO